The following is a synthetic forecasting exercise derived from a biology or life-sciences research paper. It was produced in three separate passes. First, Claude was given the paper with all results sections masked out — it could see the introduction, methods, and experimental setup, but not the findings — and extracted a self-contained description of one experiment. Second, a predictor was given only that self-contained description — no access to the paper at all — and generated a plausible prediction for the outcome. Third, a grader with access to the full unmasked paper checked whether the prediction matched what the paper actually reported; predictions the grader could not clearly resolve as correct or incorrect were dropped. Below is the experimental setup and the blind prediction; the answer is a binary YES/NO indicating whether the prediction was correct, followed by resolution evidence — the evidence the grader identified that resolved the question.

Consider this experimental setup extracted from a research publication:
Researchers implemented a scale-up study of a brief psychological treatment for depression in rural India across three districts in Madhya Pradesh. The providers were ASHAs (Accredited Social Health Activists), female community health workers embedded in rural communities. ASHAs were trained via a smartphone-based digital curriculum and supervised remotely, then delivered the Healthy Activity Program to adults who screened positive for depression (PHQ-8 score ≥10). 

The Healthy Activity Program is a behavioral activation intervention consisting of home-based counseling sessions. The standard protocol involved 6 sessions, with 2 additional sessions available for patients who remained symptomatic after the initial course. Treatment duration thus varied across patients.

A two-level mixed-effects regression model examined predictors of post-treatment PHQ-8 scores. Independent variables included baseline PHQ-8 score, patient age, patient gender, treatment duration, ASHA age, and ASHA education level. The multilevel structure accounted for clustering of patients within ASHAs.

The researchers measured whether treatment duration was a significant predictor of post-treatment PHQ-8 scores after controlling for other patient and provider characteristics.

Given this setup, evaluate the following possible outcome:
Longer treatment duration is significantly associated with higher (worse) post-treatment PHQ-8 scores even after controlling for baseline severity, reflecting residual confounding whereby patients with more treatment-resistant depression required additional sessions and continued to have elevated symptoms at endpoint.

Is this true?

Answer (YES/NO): YES